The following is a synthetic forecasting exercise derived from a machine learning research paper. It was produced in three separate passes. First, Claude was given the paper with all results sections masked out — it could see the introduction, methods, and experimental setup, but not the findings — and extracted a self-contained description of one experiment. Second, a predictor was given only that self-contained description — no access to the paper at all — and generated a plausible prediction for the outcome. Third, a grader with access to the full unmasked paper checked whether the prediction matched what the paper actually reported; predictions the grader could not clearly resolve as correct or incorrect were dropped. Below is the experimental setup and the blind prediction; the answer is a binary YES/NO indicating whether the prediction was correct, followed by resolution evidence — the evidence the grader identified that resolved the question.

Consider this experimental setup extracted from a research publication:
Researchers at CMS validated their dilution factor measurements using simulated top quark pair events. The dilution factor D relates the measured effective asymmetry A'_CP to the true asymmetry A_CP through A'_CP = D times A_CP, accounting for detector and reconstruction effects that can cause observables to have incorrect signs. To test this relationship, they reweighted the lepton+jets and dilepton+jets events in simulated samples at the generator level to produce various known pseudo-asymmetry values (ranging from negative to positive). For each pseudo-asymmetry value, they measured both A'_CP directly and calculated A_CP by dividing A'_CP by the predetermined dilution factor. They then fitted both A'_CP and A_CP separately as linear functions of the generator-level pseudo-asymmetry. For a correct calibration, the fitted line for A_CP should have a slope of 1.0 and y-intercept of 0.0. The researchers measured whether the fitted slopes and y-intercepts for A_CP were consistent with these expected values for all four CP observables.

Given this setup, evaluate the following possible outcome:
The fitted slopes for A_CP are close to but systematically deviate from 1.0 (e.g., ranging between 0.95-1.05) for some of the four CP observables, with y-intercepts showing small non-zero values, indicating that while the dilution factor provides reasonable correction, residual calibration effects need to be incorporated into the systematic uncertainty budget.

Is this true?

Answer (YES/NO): NO